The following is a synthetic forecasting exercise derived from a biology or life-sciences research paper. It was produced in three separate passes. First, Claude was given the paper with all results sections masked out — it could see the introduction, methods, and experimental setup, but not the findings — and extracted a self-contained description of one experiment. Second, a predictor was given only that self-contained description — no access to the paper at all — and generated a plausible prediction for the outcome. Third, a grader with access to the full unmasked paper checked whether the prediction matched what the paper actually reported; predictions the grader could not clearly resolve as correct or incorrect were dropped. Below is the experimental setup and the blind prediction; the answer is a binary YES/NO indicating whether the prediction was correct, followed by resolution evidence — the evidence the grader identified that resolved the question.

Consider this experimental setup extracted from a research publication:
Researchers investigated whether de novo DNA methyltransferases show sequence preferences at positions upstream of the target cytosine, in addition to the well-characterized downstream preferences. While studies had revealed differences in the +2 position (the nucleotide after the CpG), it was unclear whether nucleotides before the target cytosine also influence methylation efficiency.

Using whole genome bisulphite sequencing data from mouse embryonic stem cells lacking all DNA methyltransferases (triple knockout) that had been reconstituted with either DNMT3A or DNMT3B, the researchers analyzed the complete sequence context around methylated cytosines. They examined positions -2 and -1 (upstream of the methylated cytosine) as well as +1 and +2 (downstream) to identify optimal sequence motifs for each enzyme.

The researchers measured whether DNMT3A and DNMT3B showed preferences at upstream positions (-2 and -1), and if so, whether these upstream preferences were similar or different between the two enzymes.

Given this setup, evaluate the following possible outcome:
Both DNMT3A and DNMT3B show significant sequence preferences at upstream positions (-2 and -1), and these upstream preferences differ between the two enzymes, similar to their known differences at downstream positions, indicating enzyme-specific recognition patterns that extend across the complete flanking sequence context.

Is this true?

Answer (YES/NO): NO